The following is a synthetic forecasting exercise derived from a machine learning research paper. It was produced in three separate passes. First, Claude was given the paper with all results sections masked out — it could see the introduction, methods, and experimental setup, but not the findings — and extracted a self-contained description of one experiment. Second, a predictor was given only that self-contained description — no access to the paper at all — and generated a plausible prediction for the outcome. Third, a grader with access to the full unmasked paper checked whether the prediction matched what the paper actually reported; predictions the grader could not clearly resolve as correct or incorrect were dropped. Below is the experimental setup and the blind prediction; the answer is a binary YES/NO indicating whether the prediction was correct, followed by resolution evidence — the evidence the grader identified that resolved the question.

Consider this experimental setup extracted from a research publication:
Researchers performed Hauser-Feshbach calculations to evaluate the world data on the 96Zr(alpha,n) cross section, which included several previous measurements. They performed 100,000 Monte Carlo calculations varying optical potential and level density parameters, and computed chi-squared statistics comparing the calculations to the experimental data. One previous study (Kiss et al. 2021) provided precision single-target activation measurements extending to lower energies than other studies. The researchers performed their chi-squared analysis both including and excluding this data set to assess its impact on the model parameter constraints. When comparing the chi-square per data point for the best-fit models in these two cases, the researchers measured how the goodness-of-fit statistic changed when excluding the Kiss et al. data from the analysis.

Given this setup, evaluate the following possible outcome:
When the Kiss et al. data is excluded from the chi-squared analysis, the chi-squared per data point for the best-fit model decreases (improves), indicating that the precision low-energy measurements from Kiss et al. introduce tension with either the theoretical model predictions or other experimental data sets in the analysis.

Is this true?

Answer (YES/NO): YES